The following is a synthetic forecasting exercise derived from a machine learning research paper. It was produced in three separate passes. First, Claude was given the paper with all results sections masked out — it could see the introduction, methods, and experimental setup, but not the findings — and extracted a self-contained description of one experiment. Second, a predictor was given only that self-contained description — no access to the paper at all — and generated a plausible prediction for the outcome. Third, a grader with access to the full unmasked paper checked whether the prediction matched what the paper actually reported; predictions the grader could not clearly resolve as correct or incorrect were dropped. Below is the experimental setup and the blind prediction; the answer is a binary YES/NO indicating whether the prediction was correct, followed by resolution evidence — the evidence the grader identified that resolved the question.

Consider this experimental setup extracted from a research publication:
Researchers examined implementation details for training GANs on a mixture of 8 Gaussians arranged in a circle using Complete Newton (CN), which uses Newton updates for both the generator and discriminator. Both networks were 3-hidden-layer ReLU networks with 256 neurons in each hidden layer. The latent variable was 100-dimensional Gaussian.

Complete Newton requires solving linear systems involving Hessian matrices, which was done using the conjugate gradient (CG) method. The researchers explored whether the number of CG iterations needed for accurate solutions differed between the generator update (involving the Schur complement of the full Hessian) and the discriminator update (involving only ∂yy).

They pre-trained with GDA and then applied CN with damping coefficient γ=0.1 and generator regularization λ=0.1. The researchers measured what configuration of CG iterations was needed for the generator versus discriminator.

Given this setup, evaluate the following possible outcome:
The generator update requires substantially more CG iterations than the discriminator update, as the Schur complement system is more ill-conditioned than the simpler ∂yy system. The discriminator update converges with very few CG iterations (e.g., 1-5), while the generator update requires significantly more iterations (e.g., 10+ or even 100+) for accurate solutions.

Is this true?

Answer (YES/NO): NO